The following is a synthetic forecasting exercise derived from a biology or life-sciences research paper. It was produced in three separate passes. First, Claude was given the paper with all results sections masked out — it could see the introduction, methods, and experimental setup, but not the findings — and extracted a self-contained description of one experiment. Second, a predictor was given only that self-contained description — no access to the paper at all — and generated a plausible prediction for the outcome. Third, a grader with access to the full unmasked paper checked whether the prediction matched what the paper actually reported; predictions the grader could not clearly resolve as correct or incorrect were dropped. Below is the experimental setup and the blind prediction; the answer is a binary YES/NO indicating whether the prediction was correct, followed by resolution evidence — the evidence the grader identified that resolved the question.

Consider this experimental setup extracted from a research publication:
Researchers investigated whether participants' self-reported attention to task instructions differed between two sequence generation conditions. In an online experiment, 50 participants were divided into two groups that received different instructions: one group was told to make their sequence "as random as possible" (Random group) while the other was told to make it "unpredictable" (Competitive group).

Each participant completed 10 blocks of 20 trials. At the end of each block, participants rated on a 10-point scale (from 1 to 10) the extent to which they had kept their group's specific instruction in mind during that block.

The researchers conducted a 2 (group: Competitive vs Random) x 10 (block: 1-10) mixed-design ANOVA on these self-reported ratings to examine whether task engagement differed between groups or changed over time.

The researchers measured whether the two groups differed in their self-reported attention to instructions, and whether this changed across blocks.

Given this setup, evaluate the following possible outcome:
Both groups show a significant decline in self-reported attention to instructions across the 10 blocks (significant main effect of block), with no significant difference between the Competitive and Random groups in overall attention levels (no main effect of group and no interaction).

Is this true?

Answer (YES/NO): NO